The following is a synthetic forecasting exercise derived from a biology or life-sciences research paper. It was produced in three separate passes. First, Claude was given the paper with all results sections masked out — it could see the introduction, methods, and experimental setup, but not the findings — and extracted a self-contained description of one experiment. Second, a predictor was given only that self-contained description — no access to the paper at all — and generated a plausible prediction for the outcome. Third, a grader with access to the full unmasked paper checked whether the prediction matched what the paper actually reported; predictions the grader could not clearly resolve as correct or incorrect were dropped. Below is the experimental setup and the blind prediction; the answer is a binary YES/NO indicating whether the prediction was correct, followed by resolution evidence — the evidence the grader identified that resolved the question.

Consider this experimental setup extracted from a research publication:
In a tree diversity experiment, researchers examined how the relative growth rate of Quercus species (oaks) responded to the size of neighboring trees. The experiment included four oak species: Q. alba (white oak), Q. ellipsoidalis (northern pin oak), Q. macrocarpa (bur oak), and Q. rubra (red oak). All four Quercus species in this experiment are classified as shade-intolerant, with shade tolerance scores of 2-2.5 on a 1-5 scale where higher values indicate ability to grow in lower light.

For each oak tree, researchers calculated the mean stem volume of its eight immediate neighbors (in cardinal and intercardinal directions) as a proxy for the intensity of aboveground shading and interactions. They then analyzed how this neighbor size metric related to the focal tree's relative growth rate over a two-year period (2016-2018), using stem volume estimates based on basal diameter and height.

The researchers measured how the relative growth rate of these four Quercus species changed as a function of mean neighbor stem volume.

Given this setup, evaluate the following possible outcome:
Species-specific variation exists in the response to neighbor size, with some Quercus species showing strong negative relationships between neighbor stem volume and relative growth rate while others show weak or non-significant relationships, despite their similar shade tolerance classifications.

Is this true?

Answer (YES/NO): NO